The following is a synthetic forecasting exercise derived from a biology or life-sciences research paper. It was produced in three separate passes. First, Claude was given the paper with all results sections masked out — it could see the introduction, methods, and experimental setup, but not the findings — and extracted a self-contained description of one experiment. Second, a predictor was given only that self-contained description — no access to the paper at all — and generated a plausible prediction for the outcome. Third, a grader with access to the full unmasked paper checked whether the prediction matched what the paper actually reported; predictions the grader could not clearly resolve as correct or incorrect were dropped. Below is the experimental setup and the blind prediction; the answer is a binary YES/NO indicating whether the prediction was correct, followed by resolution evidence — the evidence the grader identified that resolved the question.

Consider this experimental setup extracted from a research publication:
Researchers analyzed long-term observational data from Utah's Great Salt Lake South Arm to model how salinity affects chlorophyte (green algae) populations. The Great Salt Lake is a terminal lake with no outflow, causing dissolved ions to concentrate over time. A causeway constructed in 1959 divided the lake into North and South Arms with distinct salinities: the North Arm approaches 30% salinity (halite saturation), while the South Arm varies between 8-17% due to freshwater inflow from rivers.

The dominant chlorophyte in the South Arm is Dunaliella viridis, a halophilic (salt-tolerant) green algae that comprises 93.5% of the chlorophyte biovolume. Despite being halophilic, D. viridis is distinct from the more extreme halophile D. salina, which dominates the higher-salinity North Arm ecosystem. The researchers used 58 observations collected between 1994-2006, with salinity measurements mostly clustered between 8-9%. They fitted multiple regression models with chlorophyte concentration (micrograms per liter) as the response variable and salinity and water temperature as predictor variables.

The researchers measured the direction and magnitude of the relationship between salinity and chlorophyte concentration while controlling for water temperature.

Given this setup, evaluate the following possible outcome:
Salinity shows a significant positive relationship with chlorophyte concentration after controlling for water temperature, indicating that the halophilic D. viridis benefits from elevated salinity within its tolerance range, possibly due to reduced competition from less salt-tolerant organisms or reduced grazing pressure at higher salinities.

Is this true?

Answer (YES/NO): NO